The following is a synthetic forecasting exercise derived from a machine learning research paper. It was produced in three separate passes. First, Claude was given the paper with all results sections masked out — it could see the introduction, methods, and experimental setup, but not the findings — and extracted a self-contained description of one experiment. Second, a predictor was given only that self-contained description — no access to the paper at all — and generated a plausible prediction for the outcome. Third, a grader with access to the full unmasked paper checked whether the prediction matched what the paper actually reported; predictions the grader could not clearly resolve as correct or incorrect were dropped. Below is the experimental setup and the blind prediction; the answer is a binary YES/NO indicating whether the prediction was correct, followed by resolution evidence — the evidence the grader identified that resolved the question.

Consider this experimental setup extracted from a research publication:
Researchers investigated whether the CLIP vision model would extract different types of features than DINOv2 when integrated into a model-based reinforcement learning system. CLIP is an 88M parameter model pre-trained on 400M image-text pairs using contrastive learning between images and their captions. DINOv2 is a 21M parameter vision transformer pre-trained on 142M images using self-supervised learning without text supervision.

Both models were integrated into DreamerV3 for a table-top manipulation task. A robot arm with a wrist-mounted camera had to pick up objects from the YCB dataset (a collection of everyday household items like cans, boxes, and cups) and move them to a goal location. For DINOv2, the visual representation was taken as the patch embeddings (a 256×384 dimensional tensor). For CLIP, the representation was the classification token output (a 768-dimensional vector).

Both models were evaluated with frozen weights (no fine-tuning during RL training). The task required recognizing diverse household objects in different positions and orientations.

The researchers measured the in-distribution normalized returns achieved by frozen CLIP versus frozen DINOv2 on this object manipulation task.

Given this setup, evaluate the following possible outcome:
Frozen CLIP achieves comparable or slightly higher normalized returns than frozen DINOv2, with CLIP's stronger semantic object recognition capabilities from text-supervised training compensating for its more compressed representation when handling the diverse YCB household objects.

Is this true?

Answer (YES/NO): NO